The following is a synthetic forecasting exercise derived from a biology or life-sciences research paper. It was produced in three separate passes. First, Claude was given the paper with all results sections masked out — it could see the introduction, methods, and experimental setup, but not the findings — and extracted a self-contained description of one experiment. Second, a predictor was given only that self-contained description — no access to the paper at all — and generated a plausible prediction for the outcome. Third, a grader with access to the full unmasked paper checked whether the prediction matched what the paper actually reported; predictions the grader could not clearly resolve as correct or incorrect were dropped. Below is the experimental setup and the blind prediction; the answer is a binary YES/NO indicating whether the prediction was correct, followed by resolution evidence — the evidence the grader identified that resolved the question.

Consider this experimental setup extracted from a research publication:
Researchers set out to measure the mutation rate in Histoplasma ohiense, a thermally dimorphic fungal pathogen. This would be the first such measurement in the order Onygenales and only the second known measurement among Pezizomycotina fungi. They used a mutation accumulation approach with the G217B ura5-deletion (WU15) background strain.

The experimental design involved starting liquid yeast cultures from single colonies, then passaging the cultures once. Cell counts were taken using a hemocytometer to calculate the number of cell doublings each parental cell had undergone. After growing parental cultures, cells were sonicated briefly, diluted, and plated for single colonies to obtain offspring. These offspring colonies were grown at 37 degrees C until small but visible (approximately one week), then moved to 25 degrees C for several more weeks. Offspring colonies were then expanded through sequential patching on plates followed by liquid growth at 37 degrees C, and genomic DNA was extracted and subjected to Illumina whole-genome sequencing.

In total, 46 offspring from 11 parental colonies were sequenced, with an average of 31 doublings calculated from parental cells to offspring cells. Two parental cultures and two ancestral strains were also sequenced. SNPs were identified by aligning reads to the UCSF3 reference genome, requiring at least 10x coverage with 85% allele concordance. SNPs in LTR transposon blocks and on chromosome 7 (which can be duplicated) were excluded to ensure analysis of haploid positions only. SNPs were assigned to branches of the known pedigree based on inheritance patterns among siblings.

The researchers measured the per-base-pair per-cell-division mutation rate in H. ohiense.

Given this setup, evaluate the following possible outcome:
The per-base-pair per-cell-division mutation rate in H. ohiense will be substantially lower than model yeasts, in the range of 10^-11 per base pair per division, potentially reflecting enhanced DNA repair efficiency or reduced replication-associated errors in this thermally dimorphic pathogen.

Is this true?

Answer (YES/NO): NO